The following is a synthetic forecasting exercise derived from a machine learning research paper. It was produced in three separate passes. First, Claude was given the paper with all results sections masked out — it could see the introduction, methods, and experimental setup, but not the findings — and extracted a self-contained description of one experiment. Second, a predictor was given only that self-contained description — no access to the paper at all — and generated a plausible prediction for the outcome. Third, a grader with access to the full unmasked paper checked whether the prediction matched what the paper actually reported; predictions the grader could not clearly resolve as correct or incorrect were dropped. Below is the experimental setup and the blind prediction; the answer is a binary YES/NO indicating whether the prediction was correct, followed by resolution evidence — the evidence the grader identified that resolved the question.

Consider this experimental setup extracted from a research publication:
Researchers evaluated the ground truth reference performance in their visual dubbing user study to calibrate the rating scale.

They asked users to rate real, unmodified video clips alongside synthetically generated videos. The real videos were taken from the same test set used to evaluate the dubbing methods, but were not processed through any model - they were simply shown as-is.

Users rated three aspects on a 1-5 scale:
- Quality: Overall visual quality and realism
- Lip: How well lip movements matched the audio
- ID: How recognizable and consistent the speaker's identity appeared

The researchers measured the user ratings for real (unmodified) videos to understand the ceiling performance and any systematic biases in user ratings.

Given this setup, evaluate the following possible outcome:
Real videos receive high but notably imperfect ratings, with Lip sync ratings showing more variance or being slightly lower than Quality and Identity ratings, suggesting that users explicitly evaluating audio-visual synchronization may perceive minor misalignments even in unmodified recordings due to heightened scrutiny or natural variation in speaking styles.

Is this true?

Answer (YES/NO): NO